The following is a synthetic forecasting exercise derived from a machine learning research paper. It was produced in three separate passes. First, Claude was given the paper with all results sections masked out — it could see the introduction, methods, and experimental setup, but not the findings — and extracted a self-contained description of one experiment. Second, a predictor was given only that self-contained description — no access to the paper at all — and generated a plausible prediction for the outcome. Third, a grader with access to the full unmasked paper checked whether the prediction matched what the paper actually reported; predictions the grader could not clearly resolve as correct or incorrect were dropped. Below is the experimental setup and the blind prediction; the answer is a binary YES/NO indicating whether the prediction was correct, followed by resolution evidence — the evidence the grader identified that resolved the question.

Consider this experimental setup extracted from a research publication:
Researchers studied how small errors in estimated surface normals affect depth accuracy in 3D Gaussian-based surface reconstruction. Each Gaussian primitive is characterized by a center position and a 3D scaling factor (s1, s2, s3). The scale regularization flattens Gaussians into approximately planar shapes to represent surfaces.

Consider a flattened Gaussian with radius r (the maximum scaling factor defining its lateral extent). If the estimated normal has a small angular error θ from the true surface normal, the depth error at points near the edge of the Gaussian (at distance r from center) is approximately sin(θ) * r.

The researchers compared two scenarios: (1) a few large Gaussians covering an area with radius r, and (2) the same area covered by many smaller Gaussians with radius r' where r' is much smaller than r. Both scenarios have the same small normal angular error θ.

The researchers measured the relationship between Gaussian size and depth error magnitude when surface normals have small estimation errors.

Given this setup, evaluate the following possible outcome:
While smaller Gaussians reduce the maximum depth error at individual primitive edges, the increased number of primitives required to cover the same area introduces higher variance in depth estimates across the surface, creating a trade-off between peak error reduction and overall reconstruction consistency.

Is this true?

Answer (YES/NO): NO